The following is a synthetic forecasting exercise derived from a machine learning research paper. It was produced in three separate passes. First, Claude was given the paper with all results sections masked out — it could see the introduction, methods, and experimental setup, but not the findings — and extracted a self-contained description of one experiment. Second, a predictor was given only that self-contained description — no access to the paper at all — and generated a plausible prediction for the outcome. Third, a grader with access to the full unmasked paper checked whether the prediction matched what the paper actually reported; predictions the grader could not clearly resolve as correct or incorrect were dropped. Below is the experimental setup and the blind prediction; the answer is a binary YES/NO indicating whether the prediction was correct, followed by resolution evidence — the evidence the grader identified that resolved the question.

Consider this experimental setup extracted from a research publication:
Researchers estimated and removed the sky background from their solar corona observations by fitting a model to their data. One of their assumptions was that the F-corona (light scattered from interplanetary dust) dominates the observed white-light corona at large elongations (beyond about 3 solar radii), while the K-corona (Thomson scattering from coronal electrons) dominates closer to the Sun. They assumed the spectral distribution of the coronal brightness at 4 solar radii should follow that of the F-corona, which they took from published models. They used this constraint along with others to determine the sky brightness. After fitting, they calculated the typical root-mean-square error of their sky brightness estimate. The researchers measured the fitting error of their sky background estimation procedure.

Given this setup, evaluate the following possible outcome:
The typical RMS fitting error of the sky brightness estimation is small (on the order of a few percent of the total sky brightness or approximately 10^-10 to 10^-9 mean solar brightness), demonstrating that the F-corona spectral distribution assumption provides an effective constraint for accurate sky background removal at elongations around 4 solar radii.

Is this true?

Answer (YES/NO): NO